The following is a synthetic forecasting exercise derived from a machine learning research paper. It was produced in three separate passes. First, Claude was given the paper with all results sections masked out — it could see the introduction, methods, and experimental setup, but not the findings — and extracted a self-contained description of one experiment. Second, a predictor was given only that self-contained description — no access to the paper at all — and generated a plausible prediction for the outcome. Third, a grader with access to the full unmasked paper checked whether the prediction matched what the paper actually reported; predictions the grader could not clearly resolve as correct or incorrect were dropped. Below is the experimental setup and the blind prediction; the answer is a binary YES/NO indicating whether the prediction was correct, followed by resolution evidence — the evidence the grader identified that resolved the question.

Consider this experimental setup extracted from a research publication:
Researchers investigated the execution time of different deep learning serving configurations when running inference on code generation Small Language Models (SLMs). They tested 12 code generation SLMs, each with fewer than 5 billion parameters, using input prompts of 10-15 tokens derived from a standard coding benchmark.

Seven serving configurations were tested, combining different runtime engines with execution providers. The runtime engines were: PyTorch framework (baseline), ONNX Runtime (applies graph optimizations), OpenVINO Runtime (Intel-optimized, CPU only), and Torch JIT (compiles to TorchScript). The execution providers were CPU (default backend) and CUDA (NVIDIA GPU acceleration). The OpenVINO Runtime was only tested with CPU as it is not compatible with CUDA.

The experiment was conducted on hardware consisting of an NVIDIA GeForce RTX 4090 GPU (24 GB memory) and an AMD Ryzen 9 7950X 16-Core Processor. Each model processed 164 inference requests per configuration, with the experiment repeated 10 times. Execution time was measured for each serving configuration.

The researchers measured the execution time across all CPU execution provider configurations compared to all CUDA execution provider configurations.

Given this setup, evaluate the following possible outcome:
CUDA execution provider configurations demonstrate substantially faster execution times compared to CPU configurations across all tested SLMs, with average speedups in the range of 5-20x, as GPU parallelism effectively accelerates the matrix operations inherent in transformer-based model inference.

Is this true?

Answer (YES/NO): NO